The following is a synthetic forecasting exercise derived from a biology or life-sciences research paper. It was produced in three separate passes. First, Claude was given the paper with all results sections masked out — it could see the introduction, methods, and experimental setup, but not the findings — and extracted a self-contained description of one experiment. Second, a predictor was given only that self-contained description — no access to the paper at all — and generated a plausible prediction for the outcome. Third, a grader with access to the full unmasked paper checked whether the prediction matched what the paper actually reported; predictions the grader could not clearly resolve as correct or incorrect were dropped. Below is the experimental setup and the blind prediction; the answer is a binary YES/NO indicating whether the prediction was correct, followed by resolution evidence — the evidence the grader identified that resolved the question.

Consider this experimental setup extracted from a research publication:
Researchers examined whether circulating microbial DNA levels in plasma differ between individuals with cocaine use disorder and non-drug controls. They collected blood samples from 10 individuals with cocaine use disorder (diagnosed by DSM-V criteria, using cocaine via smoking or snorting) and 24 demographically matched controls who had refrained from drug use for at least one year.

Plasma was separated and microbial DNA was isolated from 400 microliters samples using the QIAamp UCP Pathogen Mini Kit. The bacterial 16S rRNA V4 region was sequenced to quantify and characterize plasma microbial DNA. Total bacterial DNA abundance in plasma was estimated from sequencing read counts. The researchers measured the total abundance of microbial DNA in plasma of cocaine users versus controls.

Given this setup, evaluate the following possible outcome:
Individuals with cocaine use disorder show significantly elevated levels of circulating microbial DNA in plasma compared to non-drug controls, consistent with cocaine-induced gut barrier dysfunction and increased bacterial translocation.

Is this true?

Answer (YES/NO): NO